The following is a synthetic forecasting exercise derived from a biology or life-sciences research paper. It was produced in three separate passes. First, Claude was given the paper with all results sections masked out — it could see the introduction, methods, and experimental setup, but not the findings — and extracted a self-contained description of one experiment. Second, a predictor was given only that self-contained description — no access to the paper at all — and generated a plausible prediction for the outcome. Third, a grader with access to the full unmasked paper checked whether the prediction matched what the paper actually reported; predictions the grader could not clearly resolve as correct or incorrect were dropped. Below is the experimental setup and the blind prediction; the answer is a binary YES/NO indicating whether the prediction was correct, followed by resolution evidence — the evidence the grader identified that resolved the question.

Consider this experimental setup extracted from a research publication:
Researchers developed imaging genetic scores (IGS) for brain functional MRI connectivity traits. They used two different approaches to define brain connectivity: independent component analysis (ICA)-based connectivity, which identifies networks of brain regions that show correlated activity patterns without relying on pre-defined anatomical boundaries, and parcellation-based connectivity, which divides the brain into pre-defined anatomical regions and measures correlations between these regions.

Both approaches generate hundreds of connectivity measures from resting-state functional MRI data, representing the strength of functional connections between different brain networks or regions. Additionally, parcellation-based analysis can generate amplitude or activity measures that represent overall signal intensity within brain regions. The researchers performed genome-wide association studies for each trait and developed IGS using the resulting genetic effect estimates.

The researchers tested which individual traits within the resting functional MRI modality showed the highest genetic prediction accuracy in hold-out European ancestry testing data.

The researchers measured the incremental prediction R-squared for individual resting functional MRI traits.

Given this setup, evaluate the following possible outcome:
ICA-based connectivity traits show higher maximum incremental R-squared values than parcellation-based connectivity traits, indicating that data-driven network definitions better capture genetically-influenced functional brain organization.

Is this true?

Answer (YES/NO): YES